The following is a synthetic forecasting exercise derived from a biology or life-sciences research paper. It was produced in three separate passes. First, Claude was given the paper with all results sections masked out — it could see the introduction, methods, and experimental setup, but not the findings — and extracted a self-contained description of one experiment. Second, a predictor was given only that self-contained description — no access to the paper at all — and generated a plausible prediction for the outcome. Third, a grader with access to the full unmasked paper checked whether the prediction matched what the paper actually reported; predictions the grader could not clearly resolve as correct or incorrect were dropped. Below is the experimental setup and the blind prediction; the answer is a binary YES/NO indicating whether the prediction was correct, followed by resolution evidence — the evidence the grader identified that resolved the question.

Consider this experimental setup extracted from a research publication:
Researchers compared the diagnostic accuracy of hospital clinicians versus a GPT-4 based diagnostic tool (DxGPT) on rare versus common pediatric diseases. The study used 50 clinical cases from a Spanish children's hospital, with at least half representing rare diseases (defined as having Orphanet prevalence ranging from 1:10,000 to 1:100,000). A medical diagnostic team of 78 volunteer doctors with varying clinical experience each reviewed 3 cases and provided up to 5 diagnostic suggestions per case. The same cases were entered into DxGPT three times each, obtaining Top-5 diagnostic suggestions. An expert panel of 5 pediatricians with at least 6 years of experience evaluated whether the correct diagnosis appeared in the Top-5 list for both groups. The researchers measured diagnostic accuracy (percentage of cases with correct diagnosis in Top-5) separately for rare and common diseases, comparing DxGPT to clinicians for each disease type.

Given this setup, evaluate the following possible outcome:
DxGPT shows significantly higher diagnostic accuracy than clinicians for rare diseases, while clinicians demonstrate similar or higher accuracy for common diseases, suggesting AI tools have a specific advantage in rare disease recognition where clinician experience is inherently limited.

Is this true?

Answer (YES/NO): NO